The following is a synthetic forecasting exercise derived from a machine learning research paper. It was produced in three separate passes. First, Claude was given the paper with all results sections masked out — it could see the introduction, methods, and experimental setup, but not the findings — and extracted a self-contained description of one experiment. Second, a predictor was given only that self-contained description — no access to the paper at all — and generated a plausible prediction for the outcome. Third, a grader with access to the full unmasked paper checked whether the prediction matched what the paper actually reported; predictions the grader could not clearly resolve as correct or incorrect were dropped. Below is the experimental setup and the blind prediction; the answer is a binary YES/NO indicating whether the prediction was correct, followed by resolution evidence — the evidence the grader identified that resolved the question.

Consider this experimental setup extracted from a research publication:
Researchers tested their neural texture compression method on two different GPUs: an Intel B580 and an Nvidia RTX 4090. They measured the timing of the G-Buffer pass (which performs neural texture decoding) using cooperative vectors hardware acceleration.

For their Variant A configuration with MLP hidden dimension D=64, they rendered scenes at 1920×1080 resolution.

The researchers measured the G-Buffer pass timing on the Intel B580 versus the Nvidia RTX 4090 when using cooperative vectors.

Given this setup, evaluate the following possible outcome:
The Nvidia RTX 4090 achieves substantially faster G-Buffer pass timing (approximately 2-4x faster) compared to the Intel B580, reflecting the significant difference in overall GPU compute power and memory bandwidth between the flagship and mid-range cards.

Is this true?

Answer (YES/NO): NO